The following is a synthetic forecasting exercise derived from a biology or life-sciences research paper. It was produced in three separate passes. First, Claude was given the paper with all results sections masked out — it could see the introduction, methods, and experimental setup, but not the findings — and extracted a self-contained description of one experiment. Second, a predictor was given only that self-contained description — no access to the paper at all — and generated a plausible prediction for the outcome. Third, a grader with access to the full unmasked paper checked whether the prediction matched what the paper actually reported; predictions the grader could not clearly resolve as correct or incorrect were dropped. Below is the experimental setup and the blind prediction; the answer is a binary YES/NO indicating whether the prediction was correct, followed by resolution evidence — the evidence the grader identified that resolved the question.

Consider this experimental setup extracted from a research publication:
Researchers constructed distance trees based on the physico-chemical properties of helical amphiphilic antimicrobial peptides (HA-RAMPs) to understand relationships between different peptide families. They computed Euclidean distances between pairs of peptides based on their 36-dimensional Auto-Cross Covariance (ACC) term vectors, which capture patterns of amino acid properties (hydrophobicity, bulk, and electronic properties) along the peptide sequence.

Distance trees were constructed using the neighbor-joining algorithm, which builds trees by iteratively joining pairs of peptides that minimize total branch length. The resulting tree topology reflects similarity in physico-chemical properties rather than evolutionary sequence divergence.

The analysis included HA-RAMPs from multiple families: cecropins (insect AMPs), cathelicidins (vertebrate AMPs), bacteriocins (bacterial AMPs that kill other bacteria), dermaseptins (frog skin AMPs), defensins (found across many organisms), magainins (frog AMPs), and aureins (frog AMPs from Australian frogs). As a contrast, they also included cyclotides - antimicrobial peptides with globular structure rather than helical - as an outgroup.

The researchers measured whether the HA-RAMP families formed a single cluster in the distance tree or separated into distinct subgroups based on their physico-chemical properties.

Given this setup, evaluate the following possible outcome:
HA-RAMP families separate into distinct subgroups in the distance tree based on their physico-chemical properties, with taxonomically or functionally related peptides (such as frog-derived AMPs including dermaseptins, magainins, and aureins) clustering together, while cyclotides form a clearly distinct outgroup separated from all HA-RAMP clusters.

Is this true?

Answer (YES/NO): NO